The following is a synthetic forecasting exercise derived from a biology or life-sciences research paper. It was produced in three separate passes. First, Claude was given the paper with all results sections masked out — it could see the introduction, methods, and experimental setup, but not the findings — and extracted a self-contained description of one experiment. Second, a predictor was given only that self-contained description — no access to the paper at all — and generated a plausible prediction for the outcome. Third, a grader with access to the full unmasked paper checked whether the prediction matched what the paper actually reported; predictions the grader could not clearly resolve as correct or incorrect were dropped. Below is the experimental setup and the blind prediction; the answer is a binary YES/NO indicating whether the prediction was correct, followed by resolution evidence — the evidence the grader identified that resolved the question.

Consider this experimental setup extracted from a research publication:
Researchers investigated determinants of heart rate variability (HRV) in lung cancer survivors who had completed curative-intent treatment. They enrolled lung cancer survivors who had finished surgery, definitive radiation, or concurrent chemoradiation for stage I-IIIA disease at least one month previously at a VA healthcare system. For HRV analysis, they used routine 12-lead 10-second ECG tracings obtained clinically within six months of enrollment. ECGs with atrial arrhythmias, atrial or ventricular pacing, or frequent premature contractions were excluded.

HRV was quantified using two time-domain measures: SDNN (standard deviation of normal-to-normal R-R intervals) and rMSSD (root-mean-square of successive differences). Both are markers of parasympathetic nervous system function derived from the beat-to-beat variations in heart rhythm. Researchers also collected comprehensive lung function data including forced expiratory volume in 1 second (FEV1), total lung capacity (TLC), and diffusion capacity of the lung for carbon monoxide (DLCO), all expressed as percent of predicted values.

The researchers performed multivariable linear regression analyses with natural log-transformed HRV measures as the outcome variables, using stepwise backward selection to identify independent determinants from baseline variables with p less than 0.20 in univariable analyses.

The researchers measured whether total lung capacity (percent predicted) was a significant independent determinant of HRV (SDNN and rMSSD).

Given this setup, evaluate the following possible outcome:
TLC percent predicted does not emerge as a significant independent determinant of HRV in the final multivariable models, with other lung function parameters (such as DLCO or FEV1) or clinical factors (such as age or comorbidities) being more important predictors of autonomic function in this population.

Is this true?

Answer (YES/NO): NO